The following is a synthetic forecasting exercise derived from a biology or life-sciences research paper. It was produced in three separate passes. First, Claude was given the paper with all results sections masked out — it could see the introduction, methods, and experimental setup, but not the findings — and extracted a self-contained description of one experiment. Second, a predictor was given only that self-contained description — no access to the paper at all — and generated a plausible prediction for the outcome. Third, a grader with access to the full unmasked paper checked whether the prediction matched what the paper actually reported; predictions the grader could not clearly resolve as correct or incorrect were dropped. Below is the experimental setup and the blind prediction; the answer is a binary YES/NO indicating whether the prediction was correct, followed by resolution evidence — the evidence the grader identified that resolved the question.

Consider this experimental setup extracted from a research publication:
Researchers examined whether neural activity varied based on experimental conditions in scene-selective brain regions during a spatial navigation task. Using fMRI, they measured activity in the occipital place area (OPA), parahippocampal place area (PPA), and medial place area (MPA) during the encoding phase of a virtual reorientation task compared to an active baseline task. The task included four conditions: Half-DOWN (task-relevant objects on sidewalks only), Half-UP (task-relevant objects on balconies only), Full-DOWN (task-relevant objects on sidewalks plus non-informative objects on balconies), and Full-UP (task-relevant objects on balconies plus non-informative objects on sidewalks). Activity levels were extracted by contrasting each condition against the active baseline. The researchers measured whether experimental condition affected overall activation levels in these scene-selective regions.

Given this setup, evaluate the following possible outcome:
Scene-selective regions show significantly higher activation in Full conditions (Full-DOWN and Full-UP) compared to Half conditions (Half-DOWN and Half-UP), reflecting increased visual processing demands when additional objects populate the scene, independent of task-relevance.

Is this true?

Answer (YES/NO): NO